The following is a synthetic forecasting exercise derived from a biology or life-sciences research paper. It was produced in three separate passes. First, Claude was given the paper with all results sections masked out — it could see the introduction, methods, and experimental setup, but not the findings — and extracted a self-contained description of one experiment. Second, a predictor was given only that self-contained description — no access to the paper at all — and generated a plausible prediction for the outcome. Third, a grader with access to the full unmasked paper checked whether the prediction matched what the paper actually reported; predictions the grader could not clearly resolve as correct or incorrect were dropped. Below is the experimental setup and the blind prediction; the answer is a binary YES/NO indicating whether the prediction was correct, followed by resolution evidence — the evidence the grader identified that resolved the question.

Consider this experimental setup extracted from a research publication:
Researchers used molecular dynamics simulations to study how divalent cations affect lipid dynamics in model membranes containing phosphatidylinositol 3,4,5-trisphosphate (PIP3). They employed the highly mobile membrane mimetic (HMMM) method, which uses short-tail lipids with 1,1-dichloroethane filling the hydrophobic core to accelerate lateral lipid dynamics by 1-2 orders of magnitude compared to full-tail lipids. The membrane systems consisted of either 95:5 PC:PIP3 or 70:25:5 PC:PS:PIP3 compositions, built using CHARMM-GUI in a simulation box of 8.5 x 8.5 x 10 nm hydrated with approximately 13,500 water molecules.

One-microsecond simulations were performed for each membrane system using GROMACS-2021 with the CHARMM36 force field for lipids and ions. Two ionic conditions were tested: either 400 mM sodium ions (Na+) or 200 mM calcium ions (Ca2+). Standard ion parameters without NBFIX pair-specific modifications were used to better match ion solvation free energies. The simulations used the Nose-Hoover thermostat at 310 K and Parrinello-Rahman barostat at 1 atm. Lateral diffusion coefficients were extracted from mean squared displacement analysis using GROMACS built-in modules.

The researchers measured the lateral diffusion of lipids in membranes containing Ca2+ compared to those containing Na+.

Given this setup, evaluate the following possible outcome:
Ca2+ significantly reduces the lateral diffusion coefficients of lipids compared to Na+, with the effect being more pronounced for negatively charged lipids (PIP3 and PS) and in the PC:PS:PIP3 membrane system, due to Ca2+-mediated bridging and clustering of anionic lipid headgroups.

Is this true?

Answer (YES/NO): NO